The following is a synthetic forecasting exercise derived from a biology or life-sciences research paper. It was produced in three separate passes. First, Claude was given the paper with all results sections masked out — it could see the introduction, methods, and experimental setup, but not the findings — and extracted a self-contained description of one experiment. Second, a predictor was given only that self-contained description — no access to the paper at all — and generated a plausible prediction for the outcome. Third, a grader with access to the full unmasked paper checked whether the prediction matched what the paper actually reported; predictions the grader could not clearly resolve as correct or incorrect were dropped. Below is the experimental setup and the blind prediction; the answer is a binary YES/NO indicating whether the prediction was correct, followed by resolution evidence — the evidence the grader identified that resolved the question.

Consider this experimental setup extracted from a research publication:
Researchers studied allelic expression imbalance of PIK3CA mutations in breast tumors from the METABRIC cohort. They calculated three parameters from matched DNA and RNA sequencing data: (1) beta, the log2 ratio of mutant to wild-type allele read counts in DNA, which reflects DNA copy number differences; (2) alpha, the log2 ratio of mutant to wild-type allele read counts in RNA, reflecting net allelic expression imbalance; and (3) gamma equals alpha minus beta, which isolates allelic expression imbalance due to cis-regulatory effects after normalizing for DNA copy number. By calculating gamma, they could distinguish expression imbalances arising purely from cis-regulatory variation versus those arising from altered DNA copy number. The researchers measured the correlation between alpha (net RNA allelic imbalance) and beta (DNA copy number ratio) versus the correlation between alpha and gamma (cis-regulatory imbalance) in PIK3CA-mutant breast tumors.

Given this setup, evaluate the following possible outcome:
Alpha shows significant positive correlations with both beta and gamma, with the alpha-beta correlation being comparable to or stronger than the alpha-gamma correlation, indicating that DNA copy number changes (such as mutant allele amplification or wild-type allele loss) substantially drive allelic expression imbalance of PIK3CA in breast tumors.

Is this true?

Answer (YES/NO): YES